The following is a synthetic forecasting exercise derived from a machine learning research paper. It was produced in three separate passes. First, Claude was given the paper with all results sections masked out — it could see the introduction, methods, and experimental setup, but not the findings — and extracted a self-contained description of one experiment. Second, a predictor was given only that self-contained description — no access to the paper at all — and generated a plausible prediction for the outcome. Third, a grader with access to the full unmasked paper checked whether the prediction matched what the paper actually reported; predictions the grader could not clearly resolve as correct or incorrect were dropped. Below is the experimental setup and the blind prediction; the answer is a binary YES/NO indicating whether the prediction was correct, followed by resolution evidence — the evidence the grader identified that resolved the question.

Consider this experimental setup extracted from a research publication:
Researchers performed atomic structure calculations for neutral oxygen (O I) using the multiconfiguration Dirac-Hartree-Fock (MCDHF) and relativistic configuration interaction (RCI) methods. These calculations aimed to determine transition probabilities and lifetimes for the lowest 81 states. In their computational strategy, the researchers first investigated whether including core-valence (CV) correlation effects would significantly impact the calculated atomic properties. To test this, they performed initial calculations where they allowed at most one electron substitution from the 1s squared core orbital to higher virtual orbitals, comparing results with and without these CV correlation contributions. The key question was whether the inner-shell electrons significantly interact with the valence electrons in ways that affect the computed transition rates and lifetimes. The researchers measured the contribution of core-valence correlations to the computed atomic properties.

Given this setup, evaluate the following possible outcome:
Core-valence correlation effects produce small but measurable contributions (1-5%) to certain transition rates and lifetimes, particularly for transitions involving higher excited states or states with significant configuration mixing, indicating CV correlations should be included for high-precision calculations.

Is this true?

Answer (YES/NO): NO